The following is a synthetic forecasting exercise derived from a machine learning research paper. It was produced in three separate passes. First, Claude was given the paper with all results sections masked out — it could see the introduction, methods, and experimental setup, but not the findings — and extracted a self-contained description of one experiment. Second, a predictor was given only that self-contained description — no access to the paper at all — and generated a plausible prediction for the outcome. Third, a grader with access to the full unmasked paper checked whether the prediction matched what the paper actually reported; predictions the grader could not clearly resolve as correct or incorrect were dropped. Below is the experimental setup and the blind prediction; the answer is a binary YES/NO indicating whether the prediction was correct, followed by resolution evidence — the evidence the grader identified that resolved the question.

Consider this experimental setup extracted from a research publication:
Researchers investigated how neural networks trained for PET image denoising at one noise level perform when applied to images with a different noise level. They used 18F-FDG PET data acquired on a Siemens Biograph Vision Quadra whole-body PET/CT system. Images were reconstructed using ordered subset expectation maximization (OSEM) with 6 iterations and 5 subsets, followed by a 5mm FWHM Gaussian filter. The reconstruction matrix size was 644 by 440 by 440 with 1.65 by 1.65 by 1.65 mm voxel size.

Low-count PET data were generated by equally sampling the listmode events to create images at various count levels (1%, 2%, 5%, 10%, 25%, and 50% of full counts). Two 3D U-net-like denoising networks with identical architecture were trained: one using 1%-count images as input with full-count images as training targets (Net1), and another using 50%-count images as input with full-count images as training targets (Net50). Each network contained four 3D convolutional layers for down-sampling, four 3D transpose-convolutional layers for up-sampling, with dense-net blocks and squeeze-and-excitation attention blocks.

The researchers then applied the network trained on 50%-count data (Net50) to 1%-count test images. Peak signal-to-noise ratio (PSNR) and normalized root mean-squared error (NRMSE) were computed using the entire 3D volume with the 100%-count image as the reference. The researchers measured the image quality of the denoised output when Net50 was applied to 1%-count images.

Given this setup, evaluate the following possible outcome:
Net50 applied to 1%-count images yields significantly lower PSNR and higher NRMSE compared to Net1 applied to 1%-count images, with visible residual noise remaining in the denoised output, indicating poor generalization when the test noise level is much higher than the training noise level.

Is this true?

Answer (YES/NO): YES